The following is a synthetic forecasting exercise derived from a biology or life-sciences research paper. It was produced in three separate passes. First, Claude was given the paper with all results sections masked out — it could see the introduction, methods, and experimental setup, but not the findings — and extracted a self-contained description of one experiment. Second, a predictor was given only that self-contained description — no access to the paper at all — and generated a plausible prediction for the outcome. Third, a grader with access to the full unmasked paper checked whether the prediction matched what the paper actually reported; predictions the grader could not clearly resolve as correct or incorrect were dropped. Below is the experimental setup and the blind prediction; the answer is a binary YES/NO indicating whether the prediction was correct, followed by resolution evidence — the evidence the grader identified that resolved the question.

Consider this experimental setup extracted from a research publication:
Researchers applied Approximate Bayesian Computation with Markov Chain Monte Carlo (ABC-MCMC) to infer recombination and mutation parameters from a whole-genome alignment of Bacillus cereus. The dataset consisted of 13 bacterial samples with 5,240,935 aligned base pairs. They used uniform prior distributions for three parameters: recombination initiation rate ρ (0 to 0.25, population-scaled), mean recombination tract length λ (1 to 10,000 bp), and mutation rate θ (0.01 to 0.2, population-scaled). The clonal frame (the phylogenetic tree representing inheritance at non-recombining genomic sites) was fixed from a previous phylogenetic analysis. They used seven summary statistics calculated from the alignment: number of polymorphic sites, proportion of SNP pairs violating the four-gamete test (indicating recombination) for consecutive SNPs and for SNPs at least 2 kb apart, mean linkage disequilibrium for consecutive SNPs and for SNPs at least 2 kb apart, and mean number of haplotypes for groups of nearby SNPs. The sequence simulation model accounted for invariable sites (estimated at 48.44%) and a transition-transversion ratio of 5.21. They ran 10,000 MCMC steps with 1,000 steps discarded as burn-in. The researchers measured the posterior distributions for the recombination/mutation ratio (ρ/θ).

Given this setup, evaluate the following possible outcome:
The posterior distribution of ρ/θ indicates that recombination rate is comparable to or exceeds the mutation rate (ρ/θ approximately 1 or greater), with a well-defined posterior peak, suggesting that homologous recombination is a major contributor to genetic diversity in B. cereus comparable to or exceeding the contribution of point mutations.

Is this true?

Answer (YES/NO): NO